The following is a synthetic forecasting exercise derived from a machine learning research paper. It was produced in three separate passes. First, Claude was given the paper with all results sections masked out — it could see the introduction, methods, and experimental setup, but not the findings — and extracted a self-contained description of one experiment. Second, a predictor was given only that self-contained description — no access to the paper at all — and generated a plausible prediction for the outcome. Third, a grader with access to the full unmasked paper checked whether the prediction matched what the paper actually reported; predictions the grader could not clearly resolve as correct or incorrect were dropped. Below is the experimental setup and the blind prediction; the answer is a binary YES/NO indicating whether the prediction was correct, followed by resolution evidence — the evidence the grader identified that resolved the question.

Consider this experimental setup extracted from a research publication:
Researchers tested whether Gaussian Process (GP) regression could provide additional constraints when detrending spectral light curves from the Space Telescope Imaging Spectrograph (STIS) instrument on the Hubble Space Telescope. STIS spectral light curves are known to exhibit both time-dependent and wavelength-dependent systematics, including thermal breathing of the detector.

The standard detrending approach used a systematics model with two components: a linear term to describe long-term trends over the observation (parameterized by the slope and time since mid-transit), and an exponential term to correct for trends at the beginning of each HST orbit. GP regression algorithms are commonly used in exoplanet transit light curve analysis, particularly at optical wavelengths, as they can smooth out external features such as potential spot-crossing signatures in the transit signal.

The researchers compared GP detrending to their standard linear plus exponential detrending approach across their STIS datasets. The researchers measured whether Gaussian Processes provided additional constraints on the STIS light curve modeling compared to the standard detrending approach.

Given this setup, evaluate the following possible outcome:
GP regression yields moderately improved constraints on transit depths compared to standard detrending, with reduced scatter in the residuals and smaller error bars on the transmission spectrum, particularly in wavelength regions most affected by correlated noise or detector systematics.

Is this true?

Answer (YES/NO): NO